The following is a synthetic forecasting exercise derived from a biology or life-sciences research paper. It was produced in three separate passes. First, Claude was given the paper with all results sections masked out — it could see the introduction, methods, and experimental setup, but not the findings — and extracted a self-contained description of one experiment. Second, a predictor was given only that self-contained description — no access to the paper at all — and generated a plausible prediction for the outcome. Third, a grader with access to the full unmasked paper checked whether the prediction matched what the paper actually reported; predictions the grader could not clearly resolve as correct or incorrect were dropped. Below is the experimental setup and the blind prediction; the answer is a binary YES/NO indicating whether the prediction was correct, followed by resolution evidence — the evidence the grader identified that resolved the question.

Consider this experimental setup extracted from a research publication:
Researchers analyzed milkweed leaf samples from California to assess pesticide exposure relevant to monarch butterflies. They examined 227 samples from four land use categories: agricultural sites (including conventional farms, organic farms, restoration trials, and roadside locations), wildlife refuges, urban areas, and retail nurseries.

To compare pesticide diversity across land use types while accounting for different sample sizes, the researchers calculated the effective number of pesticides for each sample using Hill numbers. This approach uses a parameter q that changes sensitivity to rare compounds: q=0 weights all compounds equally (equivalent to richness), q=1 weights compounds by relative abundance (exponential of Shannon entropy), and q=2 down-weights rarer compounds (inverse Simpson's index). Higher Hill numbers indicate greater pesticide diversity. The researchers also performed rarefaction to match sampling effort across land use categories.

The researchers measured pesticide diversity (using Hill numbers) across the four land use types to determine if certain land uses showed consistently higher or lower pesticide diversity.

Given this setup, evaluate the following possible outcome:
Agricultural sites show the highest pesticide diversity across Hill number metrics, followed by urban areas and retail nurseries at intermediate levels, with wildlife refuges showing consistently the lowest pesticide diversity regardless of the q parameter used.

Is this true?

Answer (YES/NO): NO